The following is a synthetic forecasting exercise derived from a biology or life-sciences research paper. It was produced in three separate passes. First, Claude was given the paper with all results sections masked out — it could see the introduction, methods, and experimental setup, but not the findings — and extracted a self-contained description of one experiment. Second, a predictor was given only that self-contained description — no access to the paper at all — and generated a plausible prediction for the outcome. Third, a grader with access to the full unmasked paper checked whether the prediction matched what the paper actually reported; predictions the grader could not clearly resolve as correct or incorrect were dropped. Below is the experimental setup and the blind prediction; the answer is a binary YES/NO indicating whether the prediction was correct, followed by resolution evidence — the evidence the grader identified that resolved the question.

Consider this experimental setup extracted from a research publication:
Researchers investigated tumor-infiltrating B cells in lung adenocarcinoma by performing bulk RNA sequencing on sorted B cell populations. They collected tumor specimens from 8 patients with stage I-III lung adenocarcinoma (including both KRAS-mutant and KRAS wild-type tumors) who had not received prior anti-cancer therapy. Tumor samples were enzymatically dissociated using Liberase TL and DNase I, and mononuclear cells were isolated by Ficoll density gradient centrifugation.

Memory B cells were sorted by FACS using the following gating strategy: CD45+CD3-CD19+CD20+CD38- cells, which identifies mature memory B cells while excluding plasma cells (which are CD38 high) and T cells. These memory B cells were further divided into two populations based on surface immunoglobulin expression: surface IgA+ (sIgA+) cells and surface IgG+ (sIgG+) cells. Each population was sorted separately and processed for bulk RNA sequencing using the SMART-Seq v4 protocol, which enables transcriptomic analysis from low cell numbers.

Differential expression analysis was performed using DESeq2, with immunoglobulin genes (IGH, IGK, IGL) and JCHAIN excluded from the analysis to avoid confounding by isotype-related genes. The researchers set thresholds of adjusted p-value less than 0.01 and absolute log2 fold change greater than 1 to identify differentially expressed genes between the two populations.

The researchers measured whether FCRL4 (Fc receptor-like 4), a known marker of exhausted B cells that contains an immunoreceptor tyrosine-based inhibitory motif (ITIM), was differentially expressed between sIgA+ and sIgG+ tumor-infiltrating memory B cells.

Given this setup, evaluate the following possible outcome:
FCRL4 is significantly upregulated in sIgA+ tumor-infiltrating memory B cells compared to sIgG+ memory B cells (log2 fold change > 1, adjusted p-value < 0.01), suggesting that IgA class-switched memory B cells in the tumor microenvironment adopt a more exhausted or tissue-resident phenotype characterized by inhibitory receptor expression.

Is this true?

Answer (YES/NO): YES